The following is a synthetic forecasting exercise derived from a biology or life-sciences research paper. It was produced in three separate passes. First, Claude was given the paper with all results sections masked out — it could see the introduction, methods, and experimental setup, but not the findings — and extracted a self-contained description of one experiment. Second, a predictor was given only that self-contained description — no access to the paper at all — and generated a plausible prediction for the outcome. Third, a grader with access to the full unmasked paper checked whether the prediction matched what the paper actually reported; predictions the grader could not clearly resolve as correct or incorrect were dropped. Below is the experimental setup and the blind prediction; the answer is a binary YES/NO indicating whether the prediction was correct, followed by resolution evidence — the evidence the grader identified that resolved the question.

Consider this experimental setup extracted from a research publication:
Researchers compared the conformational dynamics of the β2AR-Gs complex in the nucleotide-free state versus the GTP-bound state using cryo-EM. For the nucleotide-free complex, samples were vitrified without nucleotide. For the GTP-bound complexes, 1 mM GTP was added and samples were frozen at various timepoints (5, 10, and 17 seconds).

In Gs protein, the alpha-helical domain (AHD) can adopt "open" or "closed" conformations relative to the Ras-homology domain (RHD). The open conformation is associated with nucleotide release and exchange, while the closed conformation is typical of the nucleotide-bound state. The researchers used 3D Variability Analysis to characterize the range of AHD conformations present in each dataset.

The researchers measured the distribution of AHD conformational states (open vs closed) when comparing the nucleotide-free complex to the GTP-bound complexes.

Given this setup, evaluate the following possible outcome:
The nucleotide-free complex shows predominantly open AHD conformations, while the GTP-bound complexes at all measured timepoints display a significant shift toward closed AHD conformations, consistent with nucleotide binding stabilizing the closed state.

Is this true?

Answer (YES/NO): NO